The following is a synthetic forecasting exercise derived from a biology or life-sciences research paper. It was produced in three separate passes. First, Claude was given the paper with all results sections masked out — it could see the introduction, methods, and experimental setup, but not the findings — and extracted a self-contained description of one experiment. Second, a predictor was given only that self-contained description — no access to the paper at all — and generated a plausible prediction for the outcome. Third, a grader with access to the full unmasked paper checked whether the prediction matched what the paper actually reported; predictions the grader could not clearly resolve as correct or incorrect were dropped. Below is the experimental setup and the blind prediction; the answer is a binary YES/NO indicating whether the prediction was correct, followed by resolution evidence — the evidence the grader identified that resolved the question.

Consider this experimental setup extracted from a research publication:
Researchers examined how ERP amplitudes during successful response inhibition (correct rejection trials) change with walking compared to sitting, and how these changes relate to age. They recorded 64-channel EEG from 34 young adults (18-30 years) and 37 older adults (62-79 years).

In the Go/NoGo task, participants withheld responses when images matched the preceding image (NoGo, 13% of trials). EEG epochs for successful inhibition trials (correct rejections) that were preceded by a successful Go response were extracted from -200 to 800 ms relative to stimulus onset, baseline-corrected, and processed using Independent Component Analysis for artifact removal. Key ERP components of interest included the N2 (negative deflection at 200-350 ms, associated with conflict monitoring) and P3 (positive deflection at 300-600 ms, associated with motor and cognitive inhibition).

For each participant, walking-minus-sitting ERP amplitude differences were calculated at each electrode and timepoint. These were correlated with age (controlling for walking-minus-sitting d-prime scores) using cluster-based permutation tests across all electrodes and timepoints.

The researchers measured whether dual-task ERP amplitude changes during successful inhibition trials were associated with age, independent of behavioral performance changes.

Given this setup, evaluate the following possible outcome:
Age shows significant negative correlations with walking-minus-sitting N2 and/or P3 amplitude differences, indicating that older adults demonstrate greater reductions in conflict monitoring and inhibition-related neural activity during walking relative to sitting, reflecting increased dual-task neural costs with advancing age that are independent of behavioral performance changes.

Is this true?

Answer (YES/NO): NO